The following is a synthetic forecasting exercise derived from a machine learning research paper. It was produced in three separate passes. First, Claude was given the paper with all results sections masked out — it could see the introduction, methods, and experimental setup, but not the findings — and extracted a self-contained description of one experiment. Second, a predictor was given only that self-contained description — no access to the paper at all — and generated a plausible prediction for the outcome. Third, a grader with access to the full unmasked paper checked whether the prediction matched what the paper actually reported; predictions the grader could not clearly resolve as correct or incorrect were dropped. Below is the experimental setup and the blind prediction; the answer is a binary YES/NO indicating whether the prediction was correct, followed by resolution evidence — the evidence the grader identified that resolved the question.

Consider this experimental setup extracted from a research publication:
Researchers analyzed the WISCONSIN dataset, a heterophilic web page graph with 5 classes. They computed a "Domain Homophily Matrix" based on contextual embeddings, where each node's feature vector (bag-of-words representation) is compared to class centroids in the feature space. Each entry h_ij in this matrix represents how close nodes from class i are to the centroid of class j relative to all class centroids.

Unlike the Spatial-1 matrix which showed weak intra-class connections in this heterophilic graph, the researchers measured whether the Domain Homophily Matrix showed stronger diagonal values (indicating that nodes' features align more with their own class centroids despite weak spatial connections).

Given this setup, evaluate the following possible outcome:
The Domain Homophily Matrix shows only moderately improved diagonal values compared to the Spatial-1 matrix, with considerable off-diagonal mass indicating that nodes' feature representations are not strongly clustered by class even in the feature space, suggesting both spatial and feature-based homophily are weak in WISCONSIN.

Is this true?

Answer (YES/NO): NO